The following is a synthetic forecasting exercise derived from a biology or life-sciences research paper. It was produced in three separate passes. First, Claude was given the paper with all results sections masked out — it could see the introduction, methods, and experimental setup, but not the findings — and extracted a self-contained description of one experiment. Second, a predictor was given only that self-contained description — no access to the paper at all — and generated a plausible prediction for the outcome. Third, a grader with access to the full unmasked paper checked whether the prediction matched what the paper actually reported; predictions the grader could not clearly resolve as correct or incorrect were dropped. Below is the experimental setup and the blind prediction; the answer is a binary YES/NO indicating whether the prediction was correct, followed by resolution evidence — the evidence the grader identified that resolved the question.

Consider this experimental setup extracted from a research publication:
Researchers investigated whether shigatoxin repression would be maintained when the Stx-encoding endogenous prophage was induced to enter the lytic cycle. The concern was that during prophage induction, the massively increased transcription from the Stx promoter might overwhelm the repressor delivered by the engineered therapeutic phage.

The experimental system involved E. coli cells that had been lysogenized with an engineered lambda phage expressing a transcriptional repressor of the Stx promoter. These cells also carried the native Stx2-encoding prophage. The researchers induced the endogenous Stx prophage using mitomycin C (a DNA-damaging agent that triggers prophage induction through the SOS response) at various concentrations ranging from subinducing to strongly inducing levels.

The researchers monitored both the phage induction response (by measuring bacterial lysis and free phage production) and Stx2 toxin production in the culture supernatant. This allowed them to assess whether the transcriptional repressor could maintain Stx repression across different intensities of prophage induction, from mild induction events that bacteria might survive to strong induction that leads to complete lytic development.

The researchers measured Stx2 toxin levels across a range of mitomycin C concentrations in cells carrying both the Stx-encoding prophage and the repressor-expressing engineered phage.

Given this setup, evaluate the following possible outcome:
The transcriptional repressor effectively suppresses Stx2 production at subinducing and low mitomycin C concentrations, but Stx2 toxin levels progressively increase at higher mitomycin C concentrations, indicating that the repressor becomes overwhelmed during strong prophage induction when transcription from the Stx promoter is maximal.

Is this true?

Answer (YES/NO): NO